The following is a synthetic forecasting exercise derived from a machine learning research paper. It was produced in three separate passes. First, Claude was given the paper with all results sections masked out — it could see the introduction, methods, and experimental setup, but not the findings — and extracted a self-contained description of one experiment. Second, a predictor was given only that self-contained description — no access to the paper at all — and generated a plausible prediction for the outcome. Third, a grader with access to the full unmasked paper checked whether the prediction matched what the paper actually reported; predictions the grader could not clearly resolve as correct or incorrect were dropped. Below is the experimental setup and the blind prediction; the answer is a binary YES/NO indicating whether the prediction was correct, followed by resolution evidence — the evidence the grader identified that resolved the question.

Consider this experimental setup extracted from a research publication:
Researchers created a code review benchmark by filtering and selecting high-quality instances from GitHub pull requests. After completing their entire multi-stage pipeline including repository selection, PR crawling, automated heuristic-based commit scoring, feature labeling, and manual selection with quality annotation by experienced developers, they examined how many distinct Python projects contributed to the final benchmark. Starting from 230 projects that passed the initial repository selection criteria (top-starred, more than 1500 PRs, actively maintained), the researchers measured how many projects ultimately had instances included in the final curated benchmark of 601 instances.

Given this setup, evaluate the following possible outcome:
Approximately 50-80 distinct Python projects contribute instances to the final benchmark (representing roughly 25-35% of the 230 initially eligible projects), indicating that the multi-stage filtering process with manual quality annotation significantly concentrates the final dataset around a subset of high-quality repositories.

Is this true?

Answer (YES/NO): YES